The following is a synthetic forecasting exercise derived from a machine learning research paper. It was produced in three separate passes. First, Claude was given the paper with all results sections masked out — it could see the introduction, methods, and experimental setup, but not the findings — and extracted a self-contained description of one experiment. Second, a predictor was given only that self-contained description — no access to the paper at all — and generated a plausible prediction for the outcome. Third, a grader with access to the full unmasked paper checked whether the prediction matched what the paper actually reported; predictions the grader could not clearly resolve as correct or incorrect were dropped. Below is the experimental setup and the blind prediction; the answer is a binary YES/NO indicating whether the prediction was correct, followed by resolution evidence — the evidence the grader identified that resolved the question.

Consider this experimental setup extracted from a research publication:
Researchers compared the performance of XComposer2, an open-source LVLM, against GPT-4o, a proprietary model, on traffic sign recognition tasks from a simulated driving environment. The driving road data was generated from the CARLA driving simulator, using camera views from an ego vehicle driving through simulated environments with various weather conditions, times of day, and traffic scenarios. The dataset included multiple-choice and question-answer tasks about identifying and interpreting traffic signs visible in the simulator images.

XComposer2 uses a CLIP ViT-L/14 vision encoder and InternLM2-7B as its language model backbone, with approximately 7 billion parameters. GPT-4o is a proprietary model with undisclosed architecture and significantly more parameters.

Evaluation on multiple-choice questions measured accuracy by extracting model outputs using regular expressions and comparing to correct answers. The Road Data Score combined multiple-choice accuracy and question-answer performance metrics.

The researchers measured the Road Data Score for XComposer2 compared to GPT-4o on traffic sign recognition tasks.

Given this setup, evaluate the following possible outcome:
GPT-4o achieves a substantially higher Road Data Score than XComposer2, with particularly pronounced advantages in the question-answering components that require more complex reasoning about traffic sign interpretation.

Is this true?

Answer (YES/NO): NO